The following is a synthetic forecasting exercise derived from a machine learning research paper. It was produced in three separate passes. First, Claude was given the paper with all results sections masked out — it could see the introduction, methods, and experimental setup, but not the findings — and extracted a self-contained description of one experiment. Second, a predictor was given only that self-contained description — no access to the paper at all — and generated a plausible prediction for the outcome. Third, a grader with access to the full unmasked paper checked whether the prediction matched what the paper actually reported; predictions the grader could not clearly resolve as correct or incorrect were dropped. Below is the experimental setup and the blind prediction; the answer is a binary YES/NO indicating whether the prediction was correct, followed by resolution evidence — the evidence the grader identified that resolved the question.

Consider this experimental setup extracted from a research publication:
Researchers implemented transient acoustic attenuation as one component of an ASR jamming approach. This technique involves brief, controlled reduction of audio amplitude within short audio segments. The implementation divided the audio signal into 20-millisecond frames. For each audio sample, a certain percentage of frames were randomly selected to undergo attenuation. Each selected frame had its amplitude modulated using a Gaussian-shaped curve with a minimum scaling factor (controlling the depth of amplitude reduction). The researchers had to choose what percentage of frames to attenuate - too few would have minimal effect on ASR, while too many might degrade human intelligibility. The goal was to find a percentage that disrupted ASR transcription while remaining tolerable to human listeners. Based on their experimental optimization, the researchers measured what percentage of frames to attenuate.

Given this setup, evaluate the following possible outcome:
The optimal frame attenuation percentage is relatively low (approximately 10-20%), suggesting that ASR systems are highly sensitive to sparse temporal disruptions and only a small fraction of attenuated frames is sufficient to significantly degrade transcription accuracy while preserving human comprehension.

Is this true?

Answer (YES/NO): NO